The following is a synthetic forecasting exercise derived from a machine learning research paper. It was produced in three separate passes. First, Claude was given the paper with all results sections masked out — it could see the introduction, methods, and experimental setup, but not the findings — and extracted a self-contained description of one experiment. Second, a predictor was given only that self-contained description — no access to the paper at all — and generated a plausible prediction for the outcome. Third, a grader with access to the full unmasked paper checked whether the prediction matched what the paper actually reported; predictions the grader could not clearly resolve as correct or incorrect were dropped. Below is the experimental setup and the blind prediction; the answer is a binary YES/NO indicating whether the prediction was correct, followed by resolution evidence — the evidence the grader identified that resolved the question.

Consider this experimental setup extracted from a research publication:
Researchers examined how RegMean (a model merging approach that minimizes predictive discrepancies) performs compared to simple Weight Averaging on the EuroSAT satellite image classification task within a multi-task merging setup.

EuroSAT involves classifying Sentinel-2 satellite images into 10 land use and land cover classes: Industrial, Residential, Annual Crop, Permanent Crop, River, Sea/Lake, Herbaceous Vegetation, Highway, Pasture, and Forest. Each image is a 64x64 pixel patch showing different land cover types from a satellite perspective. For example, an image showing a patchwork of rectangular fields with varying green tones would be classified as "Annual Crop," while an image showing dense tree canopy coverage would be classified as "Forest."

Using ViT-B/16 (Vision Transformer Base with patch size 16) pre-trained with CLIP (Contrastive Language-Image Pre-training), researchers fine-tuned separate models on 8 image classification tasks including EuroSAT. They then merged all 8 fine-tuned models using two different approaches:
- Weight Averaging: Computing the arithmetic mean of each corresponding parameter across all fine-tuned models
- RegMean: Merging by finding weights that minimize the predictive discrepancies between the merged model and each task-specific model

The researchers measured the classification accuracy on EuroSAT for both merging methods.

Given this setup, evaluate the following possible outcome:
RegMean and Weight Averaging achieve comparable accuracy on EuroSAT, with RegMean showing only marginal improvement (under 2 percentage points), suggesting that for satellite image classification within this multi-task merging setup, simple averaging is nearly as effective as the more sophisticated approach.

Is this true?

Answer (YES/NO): NO